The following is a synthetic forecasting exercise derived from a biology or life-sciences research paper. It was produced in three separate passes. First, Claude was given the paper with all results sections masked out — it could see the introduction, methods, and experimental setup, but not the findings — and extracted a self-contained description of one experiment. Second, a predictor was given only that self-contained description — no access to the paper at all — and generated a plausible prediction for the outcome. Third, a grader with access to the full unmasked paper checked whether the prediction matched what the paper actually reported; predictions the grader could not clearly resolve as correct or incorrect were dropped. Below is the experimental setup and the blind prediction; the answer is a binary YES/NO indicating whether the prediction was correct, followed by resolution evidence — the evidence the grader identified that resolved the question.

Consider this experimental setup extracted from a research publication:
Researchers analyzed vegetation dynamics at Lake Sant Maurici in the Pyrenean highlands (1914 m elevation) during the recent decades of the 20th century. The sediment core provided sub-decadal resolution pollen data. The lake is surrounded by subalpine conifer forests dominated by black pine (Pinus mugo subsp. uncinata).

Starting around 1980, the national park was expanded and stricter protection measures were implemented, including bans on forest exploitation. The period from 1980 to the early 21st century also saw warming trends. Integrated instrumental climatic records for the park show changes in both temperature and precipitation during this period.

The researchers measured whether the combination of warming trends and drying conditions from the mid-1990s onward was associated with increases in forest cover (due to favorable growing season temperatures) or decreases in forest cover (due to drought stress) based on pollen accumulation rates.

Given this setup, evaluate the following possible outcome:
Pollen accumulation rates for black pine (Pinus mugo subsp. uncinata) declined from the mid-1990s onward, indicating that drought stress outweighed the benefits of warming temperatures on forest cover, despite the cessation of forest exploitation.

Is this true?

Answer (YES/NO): YES